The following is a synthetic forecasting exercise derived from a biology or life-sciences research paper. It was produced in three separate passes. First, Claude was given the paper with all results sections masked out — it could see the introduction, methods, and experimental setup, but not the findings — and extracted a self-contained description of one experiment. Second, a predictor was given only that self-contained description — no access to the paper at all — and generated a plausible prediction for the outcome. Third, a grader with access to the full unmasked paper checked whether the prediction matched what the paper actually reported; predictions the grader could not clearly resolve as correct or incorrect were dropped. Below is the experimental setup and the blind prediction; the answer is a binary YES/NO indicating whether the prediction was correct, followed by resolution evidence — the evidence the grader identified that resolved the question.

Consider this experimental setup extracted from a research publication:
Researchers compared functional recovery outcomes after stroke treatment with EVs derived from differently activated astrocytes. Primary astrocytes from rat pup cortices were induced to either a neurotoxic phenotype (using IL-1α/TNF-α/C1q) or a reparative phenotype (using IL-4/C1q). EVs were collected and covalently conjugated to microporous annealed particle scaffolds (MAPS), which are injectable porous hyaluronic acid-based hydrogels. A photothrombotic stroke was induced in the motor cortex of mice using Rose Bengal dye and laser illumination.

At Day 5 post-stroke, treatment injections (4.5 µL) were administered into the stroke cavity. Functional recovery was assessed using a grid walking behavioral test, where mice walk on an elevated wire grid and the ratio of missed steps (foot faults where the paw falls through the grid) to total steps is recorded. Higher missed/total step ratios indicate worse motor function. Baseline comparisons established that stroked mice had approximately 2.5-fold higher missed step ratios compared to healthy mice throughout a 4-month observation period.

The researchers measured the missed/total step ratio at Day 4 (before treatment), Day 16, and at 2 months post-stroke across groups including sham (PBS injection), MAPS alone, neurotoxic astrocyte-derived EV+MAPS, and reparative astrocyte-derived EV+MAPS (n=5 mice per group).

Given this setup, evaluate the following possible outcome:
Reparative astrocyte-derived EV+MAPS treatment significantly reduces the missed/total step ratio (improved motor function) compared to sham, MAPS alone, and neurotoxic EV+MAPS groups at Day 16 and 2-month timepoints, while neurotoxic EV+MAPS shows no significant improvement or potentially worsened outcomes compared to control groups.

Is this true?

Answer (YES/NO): YES